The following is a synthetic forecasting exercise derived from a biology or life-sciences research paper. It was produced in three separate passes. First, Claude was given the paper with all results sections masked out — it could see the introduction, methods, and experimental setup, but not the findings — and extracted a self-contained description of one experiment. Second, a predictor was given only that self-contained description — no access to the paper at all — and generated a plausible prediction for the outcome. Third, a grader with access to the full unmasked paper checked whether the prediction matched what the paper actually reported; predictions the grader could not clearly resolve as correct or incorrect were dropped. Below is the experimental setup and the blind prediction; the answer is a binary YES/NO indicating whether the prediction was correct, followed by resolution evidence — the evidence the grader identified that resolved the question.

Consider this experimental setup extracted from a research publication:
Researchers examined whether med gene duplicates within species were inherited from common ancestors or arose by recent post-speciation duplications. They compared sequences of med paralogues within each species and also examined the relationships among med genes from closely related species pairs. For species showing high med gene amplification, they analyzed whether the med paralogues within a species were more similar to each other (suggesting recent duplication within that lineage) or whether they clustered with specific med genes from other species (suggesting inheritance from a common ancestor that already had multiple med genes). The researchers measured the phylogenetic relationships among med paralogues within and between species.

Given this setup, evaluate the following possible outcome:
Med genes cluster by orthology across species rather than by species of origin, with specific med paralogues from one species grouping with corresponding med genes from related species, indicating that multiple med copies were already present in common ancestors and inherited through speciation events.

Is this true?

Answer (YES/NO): NO